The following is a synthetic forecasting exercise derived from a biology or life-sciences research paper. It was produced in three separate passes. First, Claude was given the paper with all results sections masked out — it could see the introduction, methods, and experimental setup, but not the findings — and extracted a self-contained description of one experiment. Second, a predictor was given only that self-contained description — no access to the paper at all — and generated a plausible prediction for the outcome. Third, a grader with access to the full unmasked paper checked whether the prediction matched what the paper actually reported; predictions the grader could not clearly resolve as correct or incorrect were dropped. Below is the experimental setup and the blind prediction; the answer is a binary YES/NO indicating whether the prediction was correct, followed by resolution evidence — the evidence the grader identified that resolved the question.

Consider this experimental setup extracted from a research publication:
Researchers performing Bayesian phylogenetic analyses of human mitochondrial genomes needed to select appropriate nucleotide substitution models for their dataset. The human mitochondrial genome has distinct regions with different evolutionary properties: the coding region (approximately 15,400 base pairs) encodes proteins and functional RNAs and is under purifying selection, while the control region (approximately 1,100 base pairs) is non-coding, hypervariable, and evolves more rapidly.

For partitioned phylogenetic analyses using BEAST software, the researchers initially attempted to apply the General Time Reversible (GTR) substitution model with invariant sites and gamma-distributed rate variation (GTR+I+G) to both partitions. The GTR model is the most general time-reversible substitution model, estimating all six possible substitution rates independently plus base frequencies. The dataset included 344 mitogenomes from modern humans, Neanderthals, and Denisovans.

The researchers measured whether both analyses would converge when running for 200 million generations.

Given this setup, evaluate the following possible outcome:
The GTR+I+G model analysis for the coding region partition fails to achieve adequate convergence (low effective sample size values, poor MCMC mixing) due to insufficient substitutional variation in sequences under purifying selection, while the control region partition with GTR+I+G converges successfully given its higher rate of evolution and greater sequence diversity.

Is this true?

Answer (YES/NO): NO